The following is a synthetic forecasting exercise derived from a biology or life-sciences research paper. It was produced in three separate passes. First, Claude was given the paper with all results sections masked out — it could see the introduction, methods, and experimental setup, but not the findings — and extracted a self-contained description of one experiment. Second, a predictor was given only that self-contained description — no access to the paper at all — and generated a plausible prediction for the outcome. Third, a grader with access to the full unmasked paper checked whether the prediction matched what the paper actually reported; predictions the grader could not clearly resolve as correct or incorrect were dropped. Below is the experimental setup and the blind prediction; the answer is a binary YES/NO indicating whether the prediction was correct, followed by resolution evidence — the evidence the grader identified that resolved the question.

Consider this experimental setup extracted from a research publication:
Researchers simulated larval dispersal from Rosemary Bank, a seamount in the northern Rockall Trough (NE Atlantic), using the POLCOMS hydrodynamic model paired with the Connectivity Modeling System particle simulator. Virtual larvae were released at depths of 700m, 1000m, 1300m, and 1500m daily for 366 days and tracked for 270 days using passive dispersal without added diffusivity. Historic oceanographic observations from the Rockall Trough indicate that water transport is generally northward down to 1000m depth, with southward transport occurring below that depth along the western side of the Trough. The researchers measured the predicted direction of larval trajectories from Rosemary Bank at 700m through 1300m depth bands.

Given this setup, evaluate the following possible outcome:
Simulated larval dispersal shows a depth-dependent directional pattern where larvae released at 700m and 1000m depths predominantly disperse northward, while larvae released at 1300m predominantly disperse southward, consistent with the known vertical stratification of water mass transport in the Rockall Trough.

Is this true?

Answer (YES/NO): NO